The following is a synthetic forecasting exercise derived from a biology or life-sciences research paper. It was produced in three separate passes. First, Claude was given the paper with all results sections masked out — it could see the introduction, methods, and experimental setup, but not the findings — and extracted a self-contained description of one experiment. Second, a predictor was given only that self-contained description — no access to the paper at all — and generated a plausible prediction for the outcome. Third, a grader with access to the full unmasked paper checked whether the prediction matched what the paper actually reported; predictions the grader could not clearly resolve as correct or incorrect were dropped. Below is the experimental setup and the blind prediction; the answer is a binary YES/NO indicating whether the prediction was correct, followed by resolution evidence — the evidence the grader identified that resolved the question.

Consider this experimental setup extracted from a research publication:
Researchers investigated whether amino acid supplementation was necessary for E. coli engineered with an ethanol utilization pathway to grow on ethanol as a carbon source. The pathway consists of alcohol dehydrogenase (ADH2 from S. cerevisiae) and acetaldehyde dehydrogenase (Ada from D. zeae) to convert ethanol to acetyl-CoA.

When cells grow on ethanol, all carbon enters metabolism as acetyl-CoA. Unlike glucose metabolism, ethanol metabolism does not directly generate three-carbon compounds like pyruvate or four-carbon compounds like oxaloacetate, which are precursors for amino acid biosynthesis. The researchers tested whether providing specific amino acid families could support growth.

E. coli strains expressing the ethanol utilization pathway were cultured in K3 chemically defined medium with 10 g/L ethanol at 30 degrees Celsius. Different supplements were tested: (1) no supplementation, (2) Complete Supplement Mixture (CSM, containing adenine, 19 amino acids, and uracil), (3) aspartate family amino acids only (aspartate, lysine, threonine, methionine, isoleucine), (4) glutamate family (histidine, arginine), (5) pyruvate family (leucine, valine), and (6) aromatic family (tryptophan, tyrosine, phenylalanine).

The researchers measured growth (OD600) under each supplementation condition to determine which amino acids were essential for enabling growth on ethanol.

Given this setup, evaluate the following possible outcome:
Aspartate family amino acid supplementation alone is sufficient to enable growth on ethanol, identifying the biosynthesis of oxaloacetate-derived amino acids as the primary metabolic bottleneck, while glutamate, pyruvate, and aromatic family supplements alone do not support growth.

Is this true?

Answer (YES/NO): YES